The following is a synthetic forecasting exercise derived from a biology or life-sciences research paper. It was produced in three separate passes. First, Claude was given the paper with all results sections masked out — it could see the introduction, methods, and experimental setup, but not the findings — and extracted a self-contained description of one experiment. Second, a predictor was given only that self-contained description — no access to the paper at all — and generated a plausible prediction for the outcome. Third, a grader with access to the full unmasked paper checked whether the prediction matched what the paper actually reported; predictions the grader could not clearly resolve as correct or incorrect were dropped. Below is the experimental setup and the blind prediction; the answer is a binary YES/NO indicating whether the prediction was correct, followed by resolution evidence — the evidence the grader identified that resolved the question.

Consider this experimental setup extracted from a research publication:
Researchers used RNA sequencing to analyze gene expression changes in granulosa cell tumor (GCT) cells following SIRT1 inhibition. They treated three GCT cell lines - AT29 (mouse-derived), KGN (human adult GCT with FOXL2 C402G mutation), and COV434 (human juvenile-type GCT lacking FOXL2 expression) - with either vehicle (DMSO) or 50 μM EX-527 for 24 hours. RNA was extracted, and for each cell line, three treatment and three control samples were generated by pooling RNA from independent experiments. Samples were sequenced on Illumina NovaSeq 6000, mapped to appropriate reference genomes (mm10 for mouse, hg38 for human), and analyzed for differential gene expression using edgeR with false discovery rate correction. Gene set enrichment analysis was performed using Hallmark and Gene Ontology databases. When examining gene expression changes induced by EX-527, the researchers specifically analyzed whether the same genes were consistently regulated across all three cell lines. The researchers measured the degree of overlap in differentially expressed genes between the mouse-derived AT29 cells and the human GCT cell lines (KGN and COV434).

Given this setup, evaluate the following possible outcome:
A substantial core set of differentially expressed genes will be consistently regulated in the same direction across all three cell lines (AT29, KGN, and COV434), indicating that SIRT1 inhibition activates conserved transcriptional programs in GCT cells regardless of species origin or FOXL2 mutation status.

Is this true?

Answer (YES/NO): NO